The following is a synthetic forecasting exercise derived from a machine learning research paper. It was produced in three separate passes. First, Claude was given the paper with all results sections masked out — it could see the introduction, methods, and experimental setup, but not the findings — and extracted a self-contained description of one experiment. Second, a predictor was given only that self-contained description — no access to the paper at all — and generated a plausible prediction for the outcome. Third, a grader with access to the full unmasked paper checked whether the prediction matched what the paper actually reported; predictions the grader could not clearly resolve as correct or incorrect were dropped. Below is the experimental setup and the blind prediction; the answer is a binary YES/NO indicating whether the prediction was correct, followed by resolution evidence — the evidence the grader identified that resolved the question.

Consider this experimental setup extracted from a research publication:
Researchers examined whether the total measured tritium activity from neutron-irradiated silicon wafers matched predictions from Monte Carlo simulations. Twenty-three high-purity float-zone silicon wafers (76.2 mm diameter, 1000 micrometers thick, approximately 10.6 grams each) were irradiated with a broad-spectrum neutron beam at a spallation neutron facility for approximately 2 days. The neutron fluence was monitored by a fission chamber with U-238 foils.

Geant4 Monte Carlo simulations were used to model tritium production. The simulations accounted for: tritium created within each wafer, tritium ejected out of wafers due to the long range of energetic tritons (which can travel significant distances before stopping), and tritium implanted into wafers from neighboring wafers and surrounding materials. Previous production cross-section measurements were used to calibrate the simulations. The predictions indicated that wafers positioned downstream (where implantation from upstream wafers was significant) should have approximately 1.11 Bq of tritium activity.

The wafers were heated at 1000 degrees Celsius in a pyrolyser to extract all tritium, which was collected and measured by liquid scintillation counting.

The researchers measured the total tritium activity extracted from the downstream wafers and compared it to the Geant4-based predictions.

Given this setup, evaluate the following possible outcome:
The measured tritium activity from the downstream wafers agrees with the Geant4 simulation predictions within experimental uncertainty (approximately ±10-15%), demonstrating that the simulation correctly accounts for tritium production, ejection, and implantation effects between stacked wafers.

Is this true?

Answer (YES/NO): NO